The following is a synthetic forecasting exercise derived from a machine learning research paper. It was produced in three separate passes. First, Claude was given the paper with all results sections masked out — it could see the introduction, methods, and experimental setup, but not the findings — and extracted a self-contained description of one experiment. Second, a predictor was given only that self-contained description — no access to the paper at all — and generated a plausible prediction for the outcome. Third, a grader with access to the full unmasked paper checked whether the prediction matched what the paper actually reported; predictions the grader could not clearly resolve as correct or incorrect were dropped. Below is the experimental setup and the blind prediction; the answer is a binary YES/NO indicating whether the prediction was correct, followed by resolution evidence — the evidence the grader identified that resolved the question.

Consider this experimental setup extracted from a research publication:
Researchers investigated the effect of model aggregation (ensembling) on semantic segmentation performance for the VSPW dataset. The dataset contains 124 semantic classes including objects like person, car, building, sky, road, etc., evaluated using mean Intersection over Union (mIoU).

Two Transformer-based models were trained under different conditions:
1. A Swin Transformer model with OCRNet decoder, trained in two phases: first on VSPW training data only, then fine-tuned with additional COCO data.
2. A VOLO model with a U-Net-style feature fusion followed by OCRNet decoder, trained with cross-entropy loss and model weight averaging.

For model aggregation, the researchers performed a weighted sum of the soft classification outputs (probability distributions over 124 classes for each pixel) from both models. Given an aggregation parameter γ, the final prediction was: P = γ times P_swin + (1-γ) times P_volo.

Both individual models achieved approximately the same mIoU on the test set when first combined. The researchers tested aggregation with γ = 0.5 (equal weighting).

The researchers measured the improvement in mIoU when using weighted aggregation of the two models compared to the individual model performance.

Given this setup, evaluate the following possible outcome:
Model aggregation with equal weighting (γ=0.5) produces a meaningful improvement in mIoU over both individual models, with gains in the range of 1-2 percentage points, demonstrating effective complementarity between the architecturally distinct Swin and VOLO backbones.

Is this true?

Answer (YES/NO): NO